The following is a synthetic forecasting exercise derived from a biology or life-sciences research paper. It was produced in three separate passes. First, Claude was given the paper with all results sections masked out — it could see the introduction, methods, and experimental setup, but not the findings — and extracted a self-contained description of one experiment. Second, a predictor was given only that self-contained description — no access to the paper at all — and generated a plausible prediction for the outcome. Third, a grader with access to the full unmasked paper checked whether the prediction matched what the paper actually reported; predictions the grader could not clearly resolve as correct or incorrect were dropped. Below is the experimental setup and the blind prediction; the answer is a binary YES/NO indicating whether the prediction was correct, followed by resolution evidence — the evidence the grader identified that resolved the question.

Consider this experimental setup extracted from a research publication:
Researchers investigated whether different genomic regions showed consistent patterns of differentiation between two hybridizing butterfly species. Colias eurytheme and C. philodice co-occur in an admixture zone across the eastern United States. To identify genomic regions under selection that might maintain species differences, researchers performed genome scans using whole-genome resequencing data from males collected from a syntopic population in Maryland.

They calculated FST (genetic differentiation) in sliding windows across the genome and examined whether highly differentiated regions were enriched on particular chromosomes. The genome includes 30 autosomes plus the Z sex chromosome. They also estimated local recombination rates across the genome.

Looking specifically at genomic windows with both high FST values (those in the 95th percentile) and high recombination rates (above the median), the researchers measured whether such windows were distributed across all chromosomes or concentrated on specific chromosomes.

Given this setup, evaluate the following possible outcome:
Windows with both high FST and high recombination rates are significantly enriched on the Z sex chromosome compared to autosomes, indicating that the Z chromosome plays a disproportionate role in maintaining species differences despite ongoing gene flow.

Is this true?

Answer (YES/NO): YES